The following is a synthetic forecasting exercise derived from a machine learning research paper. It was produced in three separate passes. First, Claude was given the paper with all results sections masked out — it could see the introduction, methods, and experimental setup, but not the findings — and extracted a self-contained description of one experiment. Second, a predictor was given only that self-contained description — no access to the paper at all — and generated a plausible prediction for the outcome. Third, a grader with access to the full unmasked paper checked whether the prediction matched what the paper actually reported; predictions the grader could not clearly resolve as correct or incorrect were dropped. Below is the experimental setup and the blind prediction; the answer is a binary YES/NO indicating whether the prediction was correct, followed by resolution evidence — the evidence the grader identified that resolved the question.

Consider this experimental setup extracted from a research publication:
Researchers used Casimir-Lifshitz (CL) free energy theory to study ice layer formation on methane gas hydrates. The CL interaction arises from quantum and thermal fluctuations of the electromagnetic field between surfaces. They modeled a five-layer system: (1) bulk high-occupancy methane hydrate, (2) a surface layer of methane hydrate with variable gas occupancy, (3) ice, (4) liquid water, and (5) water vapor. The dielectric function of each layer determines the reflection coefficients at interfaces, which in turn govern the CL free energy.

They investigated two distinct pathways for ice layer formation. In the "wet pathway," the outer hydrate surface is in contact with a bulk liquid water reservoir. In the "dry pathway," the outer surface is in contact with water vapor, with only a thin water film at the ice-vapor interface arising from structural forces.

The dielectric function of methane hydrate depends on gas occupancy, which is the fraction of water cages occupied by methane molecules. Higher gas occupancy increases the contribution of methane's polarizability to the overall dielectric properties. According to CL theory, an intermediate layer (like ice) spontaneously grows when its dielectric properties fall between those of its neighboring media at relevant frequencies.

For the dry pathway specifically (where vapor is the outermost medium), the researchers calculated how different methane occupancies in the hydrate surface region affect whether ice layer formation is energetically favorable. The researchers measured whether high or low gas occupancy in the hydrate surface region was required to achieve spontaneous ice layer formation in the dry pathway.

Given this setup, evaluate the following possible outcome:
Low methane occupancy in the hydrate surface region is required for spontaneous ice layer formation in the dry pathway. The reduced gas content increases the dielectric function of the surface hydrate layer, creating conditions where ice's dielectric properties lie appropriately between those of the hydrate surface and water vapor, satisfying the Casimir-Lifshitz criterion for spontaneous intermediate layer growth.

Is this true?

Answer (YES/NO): NO